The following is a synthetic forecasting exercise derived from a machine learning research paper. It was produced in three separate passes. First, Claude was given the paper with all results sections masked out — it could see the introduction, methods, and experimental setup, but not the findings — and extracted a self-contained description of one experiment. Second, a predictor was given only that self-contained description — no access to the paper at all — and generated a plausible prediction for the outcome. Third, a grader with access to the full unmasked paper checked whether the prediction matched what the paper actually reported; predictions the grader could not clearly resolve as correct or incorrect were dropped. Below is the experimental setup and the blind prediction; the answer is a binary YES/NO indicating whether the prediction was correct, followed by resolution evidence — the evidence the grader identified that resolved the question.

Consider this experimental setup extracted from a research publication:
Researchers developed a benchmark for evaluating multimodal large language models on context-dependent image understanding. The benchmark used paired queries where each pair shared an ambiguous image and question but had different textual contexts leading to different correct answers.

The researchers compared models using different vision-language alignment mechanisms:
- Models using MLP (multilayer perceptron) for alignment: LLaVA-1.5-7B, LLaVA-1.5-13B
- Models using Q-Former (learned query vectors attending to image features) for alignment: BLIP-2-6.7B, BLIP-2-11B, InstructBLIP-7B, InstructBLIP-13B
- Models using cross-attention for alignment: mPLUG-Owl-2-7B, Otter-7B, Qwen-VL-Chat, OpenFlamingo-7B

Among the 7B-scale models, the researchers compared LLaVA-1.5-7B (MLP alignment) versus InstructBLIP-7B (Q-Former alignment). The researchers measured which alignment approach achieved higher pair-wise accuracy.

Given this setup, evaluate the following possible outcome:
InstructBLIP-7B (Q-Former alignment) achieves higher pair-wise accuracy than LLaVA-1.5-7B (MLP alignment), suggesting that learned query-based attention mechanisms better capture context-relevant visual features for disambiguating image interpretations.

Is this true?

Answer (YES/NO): NO